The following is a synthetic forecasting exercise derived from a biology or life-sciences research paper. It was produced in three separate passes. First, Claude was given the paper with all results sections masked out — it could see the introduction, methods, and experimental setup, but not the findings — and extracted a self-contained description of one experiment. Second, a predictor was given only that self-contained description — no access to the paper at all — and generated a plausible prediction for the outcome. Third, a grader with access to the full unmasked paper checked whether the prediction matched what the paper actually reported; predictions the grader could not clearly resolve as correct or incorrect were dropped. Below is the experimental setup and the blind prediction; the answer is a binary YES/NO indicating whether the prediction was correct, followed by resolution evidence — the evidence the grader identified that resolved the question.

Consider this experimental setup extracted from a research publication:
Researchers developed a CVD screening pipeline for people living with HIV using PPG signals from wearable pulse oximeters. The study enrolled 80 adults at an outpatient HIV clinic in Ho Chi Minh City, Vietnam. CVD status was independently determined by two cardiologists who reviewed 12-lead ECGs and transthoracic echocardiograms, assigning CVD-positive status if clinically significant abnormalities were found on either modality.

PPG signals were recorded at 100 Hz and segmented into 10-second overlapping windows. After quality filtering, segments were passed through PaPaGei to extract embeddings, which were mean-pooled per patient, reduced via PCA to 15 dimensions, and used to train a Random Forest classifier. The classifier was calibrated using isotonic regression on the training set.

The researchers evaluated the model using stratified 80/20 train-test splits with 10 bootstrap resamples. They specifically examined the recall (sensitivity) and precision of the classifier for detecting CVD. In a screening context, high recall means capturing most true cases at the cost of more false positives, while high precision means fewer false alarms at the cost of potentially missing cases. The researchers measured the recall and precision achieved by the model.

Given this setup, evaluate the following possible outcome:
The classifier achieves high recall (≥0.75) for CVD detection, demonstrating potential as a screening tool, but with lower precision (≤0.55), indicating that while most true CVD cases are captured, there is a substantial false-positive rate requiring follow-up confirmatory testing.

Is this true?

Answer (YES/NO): YES